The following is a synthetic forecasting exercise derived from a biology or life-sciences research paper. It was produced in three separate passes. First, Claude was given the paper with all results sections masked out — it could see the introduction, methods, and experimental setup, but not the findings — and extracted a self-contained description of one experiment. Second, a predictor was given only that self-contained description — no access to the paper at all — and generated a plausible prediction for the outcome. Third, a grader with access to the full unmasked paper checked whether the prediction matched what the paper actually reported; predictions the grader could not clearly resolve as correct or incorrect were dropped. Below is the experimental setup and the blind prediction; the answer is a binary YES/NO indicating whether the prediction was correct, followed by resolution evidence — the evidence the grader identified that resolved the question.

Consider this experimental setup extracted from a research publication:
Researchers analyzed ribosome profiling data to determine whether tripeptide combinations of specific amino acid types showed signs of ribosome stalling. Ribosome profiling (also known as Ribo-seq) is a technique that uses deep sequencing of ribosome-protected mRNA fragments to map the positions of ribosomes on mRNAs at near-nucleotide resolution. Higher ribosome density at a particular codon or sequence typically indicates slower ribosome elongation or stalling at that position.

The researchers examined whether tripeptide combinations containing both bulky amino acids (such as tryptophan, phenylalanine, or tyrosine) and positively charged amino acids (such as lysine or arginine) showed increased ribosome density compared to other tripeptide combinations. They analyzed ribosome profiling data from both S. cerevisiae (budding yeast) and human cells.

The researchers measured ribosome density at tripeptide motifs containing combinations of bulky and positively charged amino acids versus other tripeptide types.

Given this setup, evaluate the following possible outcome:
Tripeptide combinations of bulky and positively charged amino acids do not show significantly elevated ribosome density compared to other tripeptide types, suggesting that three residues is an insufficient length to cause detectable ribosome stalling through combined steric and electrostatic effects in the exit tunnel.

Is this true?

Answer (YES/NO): NO